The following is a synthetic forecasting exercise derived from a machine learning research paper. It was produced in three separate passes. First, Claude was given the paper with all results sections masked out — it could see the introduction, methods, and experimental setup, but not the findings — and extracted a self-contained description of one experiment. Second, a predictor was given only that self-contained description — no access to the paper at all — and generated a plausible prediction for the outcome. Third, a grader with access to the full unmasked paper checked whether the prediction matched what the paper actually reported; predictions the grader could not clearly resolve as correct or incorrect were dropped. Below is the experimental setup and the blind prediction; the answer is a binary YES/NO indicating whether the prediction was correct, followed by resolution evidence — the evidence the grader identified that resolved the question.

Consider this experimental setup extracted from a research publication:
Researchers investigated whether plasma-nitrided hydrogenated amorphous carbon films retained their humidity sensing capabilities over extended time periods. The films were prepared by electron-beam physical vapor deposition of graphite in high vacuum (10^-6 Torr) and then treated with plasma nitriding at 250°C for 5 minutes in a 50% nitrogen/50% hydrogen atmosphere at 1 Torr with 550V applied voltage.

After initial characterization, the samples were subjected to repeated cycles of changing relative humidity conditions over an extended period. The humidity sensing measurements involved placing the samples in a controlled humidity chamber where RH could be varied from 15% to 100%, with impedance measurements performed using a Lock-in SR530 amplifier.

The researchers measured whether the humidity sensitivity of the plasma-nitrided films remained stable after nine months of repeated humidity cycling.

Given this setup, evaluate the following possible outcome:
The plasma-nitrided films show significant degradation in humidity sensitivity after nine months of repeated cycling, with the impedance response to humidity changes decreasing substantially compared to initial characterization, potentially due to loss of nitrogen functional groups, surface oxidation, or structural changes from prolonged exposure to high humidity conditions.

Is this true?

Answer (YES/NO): NO